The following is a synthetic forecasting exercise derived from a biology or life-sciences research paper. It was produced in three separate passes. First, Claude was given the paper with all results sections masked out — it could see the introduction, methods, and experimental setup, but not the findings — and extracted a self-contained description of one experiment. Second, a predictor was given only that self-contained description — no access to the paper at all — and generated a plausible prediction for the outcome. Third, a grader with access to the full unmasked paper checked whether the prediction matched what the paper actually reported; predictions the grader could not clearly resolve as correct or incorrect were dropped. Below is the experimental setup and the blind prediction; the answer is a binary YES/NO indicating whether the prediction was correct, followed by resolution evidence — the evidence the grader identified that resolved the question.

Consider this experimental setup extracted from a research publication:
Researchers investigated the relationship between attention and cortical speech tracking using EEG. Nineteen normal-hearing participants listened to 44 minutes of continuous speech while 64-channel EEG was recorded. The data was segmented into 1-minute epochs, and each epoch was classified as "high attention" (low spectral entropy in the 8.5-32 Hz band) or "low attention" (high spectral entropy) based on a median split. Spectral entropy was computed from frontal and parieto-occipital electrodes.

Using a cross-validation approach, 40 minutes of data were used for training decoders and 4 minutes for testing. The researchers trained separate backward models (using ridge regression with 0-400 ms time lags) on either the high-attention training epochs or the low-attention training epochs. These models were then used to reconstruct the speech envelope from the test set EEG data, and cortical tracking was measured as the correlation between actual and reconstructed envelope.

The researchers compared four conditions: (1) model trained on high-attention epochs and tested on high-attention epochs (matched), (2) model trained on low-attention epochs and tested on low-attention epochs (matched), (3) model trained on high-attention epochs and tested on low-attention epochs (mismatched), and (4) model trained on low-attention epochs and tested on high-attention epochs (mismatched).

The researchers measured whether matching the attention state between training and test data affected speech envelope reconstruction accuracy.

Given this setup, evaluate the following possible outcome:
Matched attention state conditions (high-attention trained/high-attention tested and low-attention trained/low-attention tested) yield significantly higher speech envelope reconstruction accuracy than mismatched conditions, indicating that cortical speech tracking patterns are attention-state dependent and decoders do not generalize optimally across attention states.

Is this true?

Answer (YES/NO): NO